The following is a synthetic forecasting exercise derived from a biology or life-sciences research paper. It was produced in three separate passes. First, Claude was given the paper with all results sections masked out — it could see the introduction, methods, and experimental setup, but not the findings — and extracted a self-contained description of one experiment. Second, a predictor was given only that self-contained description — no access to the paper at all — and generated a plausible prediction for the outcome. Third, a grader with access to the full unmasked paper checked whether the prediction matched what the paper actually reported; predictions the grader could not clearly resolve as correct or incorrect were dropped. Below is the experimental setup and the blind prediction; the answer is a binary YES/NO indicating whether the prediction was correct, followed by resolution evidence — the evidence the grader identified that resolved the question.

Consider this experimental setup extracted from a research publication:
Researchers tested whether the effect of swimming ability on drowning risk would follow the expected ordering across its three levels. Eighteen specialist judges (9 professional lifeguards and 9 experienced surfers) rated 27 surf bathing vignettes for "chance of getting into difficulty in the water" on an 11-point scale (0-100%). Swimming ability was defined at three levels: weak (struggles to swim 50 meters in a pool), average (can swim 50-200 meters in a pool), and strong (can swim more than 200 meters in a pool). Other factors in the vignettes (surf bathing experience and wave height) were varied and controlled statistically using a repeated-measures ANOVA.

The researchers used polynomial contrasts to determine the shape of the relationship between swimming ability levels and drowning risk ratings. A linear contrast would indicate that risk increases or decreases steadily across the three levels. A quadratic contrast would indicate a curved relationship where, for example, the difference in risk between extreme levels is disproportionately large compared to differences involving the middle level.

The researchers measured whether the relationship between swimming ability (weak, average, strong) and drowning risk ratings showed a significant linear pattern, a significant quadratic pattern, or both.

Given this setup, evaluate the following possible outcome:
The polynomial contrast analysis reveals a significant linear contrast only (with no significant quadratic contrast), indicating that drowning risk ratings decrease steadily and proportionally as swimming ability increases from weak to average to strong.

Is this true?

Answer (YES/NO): NO